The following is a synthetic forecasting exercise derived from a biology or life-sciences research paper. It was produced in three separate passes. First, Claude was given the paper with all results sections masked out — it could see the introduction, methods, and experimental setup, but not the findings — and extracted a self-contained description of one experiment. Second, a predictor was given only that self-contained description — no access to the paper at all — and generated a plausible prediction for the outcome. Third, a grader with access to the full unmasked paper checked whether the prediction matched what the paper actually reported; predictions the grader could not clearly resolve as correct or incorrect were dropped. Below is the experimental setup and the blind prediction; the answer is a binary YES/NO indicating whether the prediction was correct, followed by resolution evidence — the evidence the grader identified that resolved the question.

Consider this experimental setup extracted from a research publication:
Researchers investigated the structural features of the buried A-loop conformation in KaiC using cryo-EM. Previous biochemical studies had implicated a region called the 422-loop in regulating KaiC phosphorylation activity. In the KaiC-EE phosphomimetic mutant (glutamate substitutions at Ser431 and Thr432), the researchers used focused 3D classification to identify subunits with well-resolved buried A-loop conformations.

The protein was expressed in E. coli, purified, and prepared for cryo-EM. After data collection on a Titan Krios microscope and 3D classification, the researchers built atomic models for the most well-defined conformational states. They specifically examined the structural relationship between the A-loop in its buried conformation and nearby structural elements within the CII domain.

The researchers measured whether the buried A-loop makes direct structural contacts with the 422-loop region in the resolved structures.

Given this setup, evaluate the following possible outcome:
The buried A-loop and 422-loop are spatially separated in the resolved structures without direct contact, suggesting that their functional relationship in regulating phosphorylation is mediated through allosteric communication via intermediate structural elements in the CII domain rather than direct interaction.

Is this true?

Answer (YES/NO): NO